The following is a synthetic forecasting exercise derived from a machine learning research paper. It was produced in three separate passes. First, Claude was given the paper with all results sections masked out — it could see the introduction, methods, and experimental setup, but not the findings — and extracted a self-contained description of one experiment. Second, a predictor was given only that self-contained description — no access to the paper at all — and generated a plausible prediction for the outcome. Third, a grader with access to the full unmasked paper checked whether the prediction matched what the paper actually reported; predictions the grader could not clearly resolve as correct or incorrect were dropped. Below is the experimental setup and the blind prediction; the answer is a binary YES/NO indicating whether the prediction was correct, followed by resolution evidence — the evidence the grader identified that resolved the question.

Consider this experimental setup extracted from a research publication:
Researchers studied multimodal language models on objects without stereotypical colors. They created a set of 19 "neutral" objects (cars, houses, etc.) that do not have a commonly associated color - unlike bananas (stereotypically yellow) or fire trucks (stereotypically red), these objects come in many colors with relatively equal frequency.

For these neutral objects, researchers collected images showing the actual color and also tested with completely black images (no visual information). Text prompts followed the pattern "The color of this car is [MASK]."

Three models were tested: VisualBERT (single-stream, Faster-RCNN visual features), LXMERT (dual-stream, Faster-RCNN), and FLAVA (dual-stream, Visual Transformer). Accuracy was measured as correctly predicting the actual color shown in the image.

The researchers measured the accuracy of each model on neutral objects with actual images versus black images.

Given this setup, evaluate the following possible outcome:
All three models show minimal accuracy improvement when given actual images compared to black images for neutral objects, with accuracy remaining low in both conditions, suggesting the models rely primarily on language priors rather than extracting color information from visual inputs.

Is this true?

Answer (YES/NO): NO